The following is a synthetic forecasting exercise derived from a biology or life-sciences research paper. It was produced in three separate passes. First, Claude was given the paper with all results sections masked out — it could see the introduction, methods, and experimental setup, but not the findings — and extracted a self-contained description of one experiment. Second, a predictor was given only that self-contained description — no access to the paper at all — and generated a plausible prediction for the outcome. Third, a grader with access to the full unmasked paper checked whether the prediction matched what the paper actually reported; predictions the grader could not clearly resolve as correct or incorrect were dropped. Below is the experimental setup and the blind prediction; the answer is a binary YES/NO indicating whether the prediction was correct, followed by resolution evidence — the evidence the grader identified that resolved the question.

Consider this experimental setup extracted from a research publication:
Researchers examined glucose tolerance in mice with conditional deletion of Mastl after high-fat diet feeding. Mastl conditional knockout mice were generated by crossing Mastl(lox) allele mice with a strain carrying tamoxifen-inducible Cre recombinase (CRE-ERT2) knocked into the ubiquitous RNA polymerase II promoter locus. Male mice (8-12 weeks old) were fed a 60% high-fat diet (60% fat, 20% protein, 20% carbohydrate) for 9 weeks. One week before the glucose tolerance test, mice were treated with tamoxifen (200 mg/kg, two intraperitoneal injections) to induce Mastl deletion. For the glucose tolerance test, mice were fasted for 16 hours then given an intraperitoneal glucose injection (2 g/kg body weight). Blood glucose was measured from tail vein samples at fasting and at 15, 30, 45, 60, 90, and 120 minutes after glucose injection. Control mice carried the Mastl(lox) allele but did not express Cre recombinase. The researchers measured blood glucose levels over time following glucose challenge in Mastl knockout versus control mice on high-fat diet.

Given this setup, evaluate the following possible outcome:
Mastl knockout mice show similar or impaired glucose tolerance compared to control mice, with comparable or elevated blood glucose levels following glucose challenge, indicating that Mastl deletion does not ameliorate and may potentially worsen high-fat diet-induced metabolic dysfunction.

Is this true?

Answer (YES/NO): NO